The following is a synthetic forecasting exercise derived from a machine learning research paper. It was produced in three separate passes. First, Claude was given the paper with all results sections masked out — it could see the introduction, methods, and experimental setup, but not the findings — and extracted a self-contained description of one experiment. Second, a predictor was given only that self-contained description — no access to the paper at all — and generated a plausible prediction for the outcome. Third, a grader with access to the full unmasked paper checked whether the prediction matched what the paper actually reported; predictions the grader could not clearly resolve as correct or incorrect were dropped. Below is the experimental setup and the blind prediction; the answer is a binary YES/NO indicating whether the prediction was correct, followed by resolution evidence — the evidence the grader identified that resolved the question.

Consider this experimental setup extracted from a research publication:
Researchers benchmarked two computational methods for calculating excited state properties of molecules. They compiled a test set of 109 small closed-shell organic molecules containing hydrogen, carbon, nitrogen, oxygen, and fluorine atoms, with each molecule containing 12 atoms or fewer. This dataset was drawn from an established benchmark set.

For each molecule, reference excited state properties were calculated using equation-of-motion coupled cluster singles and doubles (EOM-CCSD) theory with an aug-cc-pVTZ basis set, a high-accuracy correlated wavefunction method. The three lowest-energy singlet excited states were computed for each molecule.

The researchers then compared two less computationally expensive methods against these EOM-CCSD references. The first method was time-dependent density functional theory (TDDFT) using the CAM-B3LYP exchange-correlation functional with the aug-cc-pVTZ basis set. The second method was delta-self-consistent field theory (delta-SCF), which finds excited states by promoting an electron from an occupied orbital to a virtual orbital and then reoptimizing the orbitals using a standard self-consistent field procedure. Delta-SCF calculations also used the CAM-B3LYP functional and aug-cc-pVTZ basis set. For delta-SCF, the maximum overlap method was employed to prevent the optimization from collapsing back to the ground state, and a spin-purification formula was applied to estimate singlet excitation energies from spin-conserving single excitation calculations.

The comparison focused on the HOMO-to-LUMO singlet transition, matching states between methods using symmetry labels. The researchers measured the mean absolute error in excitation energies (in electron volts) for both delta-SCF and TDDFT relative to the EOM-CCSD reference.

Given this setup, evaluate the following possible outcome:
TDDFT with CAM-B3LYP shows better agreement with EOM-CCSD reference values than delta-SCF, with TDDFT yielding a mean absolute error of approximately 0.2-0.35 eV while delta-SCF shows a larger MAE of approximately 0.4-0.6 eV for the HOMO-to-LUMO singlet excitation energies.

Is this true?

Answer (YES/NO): NO